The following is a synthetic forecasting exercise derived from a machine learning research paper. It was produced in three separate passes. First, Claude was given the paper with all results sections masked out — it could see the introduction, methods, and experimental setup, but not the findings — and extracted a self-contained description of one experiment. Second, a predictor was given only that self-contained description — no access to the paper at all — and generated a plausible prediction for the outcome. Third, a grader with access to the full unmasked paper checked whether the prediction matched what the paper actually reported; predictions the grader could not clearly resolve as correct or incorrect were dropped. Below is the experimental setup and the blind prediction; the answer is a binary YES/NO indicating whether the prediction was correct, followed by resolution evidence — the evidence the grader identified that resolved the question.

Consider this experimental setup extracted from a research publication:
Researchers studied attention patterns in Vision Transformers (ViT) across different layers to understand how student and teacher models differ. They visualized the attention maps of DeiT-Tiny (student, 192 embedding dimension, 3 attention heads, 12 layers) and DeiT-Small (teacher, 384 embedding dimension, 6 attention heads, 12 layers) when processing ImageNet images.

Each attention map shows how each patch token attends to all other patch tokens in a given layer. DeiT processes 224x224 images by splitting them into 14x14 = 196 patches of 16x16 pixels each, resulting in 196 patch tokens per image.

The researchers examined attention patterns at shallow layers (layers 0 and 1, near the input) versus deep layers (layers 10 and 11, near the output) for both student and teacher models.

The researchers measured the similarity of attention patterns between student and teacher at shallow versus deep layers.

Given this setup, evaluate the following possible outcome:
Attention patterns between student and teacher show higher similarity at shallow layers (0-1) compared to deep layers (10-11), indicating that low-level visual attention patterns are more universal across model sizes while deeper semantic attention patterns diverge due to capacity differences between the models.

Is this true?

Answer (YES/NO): YES